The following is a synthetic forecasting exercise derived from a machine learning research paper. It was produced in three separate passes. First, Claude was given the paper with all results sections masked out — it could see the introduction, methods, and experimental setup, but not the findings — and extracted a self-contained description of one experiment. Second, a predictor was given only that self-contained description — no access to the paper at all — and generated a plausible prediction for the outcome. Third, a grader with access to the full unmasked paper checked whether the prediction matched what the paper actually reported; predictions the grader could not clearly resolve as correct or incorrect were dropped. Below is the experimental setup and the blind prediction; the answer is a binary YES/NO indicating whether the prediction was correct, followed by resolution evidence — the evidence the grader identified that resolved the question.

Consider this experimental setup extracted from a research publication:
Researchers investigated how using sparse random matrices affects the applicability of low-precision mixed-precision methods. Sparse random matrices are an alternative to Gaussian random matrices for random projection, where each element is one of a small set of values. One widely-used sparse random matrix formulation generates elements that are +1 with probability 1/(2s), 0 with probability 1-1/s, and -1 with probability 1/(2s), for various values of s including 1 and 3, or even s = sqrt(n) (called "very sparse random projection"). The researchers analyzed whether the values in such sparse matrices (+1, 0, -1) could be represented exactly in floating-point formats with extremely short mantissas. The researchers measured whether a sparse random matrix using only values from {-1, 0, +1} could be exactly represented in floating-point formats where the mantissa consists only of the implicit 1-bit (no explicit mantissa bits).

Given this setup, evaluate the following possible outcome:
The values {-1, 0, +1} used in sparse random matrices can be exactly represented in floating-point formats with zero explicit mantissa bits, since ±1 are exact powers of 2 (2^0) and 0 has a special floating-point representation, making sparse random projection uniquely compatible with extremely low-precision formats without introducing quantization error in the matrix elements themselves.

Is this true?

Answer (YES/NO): YES